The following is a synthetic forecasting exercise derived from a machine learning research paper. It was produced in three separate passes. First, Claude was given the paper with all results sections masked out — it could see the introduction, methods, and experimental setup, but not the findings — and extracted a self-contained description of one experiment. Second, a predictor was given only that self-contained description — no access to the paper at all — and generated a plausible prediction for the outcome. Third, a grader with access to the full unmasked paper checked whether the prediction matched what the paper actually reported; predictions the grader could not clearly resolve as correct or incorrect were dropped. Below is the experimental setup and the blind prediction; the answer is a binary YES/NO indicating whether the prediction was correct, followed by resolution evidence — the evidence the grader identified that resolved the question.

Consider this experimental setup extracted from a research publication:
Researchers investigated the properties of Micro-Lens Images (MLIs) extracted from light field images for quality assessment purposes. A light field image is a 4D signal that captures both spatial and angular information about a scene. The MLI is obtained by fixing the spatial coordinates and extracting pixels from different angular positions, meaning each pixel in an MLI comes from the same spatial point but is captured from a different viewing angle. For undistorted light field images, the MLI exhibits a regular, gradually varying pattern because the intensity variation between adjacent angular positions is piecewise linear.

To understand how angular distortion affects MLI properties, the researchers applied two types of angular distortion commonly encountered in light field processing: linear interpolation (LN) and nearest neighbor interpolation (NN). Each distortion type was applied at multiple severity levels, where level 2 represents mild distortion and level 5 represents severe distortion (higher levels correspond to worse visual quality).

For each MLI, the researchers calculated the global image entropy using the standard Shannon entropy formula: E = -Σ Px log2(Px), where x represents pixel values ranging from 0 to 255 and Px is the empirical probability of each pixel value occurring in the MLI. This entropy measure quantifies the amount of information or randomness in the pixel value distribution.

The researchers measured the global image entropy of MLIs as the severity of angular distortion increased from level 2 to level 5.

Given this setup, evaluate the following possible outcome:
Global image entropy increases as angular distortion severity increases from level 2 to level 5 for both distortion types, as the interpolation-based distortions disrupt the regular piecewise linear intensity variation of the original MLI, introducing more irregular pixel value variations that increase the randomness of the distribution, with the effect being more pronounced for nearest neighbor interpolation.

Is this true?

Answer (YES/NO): NO